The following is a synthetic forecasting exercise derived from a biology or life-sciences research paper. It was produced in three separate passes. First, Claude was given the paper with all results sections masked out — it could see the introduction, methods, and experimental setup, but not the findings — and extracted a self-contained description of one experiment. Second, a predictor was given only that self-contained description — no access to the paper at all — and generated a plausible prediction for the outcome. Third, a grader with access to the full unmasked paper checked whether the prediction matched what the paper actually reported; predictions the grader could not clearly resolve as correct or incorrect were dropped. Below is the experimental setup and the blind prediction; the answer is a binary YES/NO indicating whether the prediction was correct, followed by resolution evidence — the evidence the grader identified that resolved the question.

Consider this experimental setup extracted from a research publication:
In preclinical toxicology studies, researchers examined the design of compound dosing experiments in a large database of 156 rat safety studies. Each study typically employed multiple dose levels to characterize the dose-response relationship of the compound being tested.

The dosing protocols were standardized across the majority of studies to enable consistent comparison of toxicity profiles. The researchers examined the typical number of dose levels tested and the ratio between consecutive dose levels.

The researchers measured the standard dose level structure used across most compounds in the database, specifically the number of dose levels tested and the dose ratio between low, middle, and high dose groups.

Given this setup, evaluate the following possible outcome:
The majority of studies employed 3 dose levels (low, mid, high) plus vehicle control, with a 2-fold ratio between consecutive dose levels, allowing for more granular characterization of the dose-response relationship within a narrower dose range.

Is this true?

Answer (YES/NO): NO